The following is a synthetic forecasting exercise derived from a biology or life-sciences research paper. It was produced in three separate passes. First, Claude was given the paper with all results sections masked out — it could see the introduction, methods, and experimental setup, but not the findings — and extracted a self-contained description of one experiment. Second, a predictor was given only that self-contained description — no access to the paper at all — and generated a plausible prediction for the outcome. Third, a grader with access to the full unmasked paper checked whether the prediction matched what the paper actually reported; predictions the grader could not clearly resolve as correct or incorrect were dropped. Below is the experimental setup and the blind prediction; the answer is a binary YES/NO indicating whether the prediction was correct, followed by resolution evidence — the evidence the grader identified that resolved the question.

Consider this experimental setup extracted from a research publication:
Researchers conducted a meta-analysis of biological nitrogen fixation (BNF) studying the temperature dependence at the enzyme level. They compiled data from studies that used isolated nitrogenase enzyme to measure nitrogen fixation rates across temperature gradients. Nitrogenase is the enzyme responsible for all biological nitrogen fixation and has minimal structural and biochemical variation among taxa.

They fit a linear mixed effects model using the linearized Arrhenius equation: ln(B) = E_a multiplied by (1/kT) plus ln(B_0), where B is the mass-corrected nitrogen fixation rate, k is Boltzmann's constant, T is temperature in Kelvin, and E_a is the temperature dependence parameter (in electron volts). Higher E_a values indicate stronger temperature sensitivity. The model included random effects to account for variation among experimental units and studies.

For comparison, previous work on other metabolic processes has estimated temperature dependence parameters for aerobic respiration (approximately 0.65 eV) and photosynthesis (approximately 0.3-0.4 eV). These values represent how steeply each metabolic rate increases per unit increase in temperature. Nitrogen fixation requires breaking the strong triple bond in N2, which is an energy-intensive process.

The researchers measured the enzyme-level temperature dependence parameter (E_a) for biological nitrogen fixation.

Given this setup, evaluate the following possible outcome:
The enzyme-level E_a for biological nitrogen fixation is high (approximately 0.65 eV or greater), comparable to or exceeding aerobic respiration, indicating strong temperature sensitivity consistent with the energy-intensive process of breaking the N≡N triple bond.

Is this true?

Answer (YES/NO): YES